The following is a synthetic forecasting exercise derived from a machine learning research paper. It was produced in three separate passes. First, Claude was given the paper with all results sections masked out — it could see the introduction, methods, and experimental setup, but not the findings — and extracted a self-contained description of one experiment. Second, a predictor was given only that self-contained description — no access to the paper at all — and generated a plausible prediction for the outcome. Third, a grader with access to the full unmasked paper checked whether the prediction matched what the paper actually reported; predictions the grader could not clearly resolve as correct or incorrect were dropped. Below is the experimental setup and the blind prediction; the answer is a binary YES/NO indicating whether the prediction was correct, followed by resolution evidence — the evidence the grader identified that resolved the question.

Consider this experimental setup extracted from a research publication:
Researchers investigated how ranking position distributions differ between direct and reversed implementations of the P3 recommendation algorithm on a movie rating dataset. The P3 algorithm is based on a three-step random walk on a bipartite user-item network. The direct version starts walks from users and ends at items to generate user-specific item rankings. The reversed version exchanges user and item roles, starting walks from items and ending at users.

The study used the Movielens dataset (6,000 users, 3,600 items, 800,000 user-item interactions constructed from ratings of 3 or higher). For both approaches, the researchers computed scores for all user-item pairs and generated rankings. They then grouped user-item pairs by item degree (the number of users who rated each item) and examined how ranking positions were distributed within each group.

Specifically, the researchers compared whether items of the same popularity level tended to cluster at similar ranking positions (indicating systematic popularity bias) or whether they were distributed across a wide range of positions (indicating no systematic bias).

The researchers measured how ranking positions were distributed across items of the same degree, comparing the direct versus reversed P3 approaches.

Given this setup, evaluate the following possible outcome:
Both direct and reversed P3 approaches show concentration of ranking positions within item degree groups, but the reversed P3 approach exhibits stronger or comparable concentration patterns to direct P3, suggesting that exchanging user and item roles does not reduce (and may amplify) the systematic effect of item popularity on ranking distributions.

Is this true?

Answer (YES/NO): NO